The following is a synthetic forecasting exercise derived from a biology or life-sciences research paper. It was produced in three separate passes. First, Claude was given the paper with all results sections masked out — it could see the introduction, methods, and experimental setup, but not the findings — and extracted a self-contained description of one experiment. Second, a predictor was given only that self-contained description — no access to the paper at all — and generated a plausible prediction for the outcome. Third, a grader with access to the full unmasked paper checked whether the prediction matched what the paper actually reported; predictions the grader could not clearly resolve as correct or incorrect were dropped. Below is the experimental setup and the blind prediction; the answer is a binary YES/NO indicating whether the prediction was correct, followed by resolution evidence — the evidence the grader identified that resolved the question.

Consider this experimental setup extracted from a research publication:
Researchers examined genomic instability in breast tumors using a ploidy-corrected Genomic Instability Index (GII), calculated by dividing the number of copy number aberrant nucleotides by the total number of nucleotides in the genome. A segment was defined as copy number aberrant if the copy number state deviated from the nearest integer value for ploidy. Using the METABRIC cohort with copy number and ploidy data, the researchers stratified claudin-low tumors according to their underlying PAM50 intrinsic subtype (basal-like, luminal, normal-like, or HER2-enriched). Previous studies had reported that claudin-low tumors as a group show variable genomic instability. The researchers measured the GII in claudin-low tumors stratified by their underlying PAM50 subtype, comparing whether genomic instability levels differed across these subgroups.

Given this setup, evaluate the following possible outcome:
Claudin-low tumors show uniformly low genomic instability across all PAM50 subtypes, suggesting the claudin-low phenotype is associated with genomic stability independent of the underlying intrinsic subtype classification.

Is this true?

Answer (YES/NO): NO